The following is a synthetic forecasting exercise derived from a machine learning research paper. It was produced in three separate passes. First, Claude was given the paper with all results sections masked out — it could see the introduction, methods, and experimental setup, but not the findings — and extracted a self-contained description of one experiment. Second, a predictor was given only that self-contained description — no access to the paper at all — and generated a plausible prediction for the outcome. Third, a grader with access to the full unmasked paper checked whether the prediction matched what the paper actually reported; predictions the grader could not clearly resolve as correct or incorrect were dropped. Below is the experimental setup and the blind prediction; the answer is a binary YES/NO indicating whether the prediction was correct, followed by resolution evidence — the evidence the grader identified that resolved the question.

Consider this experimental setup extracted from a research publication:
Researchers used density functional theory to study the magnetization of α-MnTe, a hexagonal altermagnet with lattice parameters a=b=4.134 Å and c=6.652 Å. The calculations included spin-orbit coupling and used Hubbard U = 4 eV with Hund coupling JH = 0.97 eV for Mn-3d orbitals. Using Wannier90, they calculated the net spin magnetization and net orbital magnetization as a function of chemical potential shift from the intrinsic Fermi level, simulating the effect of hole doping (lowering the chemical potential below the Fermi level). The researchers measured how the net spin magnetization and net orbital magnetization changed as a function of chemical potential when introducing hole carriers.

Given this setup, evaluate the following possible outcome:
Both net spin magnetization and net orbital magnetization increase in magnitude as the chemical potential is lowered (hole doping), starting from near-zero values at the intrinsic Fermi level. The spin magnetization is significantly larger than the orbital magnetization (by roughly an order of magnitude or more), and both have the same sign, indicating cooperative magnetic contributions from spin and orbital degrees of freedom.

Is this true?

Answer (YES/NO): NO